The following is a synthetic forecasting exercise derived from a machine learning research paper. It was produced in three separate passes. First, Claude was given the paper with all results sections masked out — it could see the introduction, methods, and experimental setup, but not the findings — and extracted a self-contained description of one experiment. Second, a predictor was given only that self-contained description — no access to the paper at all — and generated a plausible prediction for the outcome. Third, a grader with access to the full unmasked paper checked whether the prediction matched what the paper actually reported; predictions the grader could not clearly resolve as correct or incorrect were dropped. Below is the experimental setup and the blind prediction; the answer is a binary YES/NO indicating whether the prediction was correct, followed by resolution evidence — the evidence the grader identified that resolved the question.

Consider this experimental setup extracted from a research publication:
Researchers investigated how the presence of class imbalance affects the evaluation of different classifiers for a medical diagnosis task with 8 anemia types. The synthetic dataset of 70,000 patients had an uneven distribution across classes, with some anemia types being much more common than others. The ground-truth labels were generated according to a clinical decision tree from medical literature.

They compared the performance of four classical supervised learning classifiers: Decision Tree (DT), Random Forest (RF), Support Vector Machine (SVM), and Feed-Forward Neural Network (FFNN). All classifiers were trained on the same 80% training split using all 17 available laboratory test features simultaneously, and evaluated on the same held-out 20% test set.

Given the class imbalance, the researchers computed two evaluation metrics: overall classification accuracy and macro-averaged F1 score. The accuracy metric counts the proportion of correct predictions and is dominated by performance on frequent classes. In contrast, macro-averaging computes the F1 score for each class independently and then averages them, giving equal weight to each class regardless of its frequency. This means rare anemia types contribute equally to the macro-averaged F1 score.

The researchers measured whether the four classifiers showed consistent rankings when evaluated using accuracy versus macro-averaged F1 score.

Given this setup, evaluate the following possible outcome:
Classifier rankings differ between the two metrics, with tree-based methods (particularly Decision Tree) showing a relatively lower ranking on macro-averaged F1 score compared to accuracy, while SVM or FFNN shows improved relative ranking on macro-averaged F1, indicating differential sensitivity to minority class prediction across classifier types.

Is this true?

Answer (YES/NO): NO